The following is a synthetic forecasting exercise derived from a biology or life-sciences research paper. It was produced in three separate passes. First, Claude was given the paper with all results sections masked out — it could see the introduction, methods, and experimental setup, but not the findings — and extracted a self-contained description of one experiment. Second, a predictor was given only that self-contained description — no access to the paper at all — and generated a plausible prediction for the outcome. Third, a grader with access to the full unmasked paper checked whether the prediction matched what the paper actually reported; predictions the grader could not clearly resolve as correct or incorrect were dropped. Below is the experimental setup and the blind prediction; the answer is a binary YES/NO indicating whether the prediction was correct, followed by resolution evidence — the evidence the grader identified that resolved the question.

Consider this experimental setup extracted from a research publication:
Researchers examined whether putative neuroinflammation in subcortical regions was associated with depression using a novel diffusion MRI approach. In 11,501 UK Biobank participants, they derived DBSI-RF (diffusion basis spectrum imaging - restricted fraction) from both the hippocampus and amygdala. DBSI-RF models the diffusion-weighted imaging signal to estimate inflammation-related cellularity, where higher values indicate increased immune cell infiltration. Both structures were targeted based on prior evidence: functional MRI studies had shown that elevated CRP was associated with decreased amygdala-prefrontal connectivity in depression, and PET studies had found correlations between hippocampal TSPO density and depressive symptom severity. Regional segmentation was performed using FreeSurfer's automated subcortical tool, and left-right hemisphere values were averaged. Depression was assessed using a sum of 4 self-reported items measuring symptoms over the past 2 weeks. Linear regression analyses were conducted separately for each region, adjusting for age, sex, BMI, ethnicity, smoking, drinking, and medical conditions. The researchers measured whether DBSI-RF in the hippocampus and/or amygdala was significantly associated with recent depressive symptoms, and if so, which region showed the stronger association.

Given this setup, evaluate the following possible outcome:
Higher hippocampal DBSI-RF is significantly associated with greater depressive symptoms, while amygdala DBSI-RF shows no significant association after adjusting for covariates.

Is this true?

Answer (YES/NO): NO